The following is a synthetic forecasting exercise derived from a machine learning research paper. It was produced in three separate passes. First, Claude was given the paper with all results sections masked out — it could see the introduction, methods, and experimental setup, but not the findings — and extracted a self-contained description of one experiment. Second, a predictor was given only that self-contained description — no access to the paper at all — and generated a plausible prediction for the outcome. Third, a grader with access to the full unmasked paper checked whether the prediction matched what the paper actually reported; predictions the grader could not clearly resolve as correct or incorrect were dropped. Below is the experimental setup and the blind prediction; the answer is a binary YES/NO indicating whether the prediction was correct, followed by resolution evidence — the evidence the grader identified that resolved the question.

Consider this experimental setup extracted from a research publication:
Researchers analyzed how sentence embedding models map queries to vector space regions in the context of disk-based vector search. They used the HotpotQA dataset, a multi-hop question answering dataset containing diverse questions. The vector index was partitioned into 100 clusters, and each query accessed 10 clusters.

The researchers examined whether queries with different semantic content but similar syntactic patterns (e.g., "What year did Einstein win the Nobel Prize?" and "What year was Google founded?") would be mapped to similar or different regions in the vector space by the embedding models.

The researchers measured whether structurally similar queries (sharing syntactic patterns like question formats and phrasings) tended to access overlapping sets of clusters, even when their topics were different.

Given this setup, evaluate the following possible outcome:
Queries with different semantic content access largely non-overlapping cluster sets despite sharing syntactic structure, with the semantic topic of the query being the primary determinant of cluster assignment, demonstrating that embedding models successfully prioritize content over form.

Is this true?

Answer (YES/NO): NO